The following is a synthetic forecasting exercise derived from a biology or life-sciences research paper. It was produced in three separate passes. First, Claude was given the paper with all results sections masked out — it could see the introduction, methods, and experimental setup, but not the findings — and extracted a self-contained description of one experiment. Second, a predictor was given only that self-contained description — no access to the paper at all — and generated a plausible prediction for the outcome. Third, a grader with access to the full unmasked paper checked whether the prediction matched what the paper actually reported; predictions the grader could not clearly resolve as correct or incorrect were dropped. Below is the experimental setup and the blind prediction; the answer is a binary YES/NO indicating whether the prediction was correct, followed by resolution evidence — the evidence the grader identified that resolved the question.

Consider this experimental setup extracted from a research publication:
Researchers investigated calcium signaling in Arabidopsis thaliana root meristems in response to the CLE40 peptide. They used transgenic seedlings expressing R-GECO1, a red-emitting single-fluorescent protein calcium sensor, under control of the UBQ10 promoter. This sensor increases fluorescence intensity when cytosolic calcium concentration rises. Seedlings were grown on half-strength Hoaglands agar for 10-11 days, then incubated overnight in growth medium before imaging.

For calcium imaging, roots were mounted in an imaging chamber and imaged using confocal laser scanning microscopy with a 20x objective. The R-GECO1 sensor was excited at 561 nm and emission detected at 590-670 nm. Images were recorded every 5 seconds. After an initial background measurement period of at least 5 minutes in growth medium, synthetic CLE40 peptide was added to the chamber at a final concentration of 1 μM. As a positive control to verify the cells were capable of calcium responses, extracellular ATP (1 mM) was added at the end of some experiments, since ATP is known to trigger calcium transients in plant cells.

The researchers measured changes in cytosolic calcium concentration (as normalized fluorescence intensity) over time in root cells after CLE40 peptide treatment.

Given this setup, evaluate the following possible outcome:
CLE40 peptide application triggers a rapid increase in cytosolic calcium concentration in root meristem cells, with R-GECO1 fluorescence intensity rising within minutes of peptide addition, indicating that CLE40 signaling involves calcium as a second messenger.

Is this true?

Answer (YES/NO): YES